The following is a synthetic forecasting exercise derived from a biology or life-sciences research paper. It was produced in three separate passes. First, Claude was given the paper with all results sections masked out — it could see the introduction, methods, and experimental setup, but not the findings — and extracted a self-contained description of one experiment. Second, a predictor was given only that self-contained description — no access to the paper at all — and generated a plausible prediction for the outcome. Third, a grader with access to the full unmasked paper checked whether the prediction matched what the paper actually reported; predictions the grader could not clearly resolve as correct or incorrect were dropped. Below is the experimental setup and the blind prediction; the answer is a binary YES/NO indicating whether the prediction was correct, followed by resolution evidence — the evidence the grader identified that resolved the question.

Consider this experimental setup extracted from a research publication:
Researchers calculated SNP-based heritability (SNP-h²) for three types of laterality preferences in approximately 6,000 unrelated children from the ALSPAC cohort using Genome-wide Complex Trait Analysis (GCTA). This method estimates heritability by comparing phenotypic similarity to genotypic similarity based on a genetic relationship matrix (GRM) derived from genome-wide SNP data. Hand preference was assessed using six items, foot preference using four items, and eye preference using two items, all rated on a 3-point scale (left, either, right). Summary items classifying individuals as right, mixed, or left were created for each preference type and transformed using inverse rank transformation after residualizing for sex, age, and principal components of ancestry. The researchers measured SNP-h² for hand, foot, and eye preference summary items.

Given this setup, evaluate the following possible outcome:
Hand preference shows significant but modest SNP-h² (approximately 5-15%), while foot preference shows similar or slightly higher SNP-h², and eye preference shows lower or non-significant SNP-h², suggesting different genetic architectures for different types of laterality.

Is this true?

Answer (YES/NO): NO